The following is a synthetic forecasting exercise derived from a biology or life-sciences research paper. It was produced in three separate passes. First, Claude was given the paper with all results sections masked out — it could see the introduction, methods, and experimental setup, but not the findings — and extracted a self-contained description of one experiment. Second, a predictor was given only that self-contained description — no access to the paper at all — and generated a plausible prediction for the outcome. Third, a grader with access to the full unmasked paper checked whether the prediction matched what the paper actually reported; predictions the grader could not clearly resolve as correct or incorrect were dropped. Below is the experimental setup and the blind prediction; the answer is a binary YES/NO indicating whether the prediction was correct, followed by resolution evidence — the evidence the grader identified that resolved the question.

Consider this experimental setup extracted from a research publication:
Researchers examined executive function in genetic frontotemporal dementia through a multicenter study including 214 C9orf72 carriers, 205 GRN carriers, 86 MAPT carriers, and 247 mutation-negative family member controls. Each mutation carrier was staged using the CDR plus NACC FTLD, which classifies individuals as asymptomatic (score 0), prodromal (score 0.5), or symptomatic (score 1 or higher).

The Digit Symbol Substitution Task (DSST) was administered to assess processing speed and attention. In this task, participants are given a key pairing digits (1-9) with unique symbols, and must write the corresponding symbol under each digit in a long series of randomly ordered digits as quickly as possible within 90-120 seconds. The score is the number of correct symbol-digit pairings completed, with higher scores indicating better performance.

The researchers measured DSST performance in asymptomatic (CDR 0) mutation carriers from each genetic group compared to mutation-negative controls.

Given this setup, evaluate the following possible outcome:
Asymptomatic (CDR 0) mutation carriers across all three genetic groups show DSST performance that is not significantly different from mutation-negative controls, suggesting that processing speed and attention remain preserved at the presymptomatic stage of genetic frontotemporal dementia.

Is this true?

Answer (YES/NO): NO